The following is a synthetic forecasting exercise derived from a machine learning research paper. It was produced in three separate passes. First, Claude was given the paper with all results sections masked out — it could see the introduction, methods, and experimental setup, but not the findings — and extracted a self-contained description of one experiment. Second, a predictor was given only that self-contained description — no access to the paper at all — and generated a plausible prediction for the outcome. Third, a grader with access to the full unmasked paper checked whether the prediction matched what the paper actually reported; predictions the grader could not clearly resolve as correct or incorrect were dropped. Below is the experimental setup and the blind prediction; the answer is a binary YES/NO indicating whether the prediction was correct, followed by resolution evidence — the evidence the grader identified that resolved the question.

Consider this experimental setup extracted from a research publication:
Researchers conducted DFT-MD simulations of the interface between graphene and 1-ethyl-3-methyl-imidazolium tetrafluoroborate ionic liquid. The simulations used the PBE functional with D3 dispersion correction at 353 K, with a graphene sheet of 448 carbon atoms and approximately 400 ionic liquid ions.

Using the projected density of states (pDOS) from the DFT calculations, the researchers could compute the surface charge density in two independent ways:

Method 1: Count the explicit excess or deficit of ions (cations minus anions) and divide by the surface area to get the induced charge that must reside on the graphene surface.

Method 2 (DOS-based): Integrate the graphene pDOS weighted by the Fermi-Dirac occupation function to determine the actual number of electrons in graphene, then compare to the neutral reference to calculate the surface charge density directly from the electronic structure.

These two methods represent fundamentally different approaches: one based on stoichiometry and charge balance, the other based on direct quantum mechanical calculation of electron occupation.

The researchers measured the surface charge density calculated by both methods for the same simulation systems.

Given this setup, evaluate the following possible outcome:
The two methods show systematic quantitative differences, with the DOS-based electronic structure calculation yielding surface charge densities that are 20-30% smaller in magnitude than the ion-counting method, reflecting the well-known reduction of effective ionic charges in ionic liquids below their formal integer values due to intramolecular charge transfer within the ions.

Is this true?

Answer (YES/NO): NO